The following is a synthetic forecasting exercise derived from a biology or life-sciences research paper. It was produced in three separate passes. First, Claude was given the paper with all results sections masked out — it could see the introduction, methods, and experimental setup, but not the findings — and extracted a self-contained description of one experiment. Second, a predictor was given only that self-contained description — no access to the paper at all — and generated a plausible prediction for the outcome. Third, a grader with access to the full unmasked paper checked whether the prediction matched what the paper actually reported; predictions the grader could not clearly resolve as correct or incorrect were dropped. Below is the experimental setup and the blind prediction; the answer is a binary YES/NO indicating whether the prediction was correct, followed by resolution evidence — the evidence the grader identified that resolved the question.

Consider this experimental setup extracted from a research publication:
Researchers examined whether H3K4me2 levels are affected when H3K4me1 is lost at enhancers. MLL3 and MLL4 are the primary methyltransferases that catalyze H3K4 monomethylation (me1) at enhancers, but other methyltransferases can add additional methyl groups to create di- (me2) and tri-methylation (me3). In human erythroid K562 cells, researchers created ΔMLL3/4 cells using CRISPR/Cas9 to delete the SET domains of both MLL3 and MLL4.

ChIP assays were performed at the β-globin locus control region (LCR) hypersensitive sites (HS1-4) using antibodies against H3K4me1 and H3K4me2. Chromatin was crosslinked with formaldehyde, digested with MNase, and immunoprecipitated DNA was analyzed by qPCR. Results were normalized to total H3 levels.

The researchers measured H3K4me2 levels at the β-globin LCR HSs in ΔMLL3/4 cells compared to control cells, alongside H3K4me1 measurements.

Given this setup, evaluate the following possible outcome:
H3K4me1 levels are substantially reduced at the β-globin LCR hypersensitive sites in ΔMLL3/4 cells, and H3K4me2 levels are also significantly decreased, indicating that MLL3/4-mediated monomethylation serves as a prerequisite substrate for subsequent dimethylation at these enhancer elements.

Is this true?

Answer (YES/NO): YES